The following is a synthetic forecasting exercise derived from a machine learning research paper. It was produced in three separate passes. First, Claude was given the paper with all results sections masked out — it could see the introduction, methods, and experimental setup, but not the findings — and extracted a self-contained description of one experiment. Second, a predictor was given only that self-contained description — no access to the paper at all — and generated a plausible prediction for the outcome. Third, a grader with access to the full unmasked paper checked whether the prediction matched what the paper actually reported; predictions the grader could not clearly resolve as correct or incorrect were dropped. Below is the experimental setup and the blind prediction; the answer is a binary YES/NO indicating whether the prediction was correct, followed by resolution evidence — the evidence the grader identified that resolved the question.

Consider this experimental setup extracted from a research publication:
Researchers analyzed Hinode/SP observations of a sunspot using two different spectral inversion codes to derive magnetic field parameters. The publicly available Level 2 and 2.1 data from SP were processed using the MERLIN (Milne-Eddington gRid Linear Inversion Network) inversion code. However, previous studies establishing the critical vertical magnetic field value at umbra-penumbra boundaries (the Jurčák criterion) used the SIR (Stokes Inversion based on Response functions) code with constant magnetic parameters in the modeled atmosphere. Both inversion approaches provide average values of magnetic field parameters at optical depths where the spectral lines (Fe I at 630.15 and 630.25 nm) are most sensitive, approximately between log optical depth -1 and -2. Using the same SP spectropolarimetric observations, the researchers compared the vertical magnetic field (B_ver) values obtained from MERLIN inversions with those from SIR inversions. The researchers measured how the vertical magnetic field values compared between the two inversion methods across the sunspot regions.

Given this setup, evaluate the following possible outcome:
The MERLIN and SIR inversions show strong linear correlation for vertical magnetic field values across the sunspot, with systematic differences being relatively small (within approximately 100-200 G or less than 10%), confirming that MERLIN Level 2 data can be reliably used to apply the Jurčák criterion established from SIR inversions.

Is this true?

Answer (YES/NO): NO